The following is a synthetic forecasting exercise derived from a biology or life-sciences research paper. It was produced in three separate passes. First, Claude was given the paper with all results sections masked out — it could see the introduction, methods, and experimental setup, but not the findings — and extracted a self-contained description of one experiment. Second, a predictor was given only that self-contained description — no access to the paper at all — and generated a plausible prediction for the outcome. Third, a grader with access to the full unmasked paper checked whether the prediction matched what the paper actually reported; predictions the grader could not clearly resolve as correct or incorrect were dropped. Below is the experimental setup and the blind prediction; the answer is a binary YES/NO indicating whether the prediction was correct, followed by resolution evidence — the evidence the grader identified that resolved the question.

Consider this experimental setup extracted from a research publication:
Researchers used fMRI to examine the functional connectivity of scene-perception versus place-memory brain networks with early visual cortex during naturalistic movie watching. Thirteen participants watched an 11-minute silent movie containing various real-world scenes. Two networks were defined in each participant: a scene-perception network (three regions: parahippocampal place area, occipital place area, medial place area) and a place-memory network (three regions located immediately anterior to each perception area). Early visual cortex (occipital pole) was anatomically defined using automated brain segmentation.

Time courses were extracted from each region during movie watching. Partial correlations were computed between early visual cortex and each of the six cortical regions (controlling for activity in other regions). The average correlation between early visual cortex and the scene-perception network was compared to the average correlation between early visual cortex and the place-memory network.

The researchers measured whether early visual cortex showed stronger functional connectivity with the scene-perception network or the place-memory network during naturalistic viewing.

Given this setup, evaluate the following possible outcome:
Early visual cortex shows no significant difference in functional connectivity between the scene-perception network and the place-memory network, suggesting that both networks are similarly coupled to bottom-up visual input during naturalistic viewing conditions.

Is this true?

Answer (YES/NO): NO